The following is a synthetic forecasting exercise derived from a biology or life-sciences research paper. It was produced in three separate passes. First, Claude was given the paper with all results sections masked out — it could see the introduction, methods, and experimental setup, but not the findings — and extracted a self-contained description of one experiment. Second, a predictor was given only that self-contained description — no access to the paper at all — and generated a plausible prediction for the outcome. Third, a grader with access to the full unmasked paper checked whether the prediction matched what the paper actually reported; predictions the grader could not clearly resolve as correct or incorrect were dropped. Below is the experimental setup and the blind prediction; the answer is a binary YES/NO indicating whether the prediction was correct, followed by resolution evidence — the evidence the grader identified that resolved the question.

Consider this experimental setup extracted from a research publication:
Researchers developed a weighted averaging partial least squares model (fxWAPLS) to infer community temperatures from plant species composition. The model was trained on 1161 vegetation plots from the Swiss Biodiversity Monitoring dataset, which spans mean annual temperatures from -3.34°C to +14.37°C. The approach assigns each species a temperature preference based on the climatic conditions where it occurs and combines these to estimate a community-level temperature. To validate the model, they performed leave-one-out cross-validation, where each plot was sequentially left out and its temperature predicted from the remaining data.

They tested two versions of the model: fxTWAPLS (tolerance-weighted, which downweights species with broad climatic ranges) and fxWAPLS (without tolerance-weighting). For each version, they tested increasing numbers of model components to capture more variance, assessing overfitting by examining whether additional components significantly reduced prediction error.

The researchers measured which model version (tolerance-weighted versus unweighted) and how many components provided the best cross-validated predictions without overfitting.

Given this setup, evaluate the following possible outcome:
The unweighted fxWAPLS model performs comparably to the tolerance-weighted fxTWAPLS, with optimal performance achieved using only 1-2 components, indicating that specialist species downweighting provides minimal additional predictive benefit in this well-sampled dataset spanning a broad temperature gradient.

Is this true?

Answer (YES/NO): NO